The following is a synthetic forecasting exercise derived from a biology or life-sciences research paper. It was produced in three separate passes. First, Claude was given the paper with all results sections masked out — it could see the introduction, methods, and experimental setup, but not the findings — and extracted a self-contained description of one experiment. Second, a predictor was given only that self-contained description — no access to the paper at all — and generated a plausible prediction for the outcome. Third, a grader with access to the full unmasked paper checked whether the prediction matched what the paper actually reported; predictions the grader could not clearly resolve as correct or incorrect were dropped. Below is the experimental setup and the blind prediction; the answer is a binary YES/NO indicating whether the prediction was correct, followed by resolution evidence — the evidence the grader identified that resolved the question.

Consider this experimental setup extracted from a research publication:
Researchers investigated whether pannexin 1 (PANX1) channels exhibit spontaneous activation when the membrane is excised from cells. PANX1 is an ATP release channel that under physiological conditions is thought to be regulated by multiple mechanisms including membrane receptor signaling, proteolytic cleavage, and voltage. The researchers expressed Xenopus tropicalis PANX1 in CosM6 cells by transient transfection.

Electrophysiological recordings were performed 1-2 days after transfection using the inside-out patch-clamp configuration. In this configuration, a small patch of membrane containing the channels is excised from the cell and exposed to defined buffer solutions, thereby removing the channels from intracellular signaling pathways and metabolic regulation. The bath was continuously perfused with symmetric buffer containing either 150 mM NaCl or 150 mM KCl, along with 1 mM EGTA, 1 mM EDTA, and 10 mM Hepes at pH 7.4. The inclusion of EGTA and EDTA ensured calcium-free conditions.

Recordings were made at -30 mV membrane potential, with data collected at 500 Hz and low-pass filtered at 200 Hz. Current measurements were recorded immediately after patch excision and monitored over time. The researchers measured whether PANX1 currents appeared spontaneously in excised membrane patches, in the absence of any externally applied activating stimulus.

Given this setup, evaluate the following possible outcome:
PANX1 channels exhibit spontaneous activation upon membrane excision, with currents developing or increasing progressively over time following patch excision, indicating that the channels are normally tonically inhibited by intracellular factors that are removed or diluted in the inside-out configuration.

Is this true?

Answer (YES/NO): YES